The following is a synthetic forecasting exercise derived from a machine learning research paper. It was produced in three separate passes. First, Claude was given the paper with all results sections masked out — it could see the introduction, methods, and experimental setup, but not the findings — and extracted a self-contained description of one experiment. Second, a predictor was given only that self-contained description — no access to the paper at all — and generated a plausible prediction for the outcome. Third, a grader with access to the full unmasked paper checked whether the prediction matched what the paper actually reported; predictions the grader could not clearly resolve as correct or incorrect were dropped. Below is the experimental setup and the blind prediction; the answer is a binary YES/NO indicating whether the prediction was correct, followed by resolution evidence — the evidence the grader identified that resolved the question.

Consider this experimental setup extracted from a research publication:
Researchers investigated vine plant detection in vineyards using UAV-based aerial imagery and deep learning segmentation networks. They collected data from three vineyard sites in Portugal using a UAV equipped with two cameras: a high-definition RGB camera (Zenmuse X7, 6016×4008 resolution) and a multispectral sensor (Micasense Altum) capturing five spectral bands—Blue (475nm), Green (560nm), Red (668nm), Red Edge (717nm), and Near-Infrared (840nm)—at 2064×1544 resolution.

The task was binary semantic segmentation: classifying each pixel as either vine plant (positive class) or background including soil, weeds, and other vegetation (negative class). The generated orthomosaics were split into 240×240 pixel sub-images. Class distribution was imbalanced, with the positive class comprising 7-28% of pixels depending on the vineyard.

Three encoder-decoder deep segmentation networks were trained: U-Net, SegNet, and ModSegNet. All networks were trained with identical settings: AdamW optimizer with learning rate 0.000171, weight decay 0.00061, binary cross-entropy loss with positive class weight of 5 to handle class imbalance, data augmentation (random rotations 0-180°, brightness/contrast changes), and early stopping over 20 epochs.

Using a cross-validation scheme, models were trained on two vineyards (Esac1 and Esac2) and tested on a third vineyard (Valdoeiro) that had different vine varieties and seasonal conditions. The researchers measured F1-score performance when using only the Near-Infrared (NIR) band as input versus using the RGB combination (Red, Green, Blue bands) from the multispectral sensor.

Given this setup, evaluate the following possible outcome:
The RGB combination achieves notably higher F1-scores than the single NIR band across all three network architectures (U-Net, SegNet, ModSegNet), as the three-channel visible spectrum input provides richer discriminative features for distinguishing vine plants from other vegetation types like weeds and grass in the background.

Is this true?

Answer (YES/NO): NO